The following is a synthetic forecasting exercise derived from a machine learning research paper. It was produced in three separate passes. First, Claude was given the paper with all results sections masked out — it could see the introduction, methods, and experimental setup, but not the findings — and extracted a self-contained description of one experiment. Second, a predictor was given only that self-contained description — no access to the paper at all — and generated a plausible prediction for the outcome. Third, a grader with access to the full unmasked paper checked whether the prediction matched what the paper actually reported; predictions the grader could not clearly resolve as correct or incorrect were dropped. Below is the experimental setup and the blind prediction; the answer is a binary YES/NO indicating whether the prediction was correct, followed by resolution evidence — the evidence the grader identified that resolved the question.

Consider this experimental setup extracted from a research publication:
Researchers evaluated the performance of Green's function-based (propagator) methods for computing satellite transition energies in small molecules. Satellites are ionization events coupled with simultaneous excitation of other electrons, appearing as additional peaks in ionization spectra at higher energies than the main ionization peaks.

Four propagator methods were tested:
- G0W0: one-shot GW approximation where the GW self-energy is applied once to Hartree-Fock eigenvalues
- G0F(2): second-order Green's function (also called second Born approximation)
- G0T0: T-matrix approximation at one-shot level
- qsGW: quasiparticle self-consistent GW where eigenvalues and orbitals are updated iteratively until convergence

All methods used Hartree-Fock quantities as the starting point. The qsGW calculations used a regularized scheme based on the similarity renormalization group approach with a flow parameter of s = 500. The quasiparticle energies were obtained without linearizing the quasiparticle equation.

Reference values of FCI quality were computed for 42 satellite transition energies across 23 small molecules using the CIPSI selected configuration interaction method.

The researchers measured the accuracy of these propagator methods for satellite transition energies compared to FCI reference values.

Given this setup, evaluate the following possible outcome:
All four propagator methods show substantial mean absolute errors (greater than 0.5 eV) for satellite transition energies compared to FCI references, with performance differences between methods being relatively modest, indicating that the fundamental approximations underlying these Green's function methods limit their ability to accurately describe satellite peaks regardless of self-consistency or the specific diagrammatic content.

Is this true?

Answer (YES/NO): NO